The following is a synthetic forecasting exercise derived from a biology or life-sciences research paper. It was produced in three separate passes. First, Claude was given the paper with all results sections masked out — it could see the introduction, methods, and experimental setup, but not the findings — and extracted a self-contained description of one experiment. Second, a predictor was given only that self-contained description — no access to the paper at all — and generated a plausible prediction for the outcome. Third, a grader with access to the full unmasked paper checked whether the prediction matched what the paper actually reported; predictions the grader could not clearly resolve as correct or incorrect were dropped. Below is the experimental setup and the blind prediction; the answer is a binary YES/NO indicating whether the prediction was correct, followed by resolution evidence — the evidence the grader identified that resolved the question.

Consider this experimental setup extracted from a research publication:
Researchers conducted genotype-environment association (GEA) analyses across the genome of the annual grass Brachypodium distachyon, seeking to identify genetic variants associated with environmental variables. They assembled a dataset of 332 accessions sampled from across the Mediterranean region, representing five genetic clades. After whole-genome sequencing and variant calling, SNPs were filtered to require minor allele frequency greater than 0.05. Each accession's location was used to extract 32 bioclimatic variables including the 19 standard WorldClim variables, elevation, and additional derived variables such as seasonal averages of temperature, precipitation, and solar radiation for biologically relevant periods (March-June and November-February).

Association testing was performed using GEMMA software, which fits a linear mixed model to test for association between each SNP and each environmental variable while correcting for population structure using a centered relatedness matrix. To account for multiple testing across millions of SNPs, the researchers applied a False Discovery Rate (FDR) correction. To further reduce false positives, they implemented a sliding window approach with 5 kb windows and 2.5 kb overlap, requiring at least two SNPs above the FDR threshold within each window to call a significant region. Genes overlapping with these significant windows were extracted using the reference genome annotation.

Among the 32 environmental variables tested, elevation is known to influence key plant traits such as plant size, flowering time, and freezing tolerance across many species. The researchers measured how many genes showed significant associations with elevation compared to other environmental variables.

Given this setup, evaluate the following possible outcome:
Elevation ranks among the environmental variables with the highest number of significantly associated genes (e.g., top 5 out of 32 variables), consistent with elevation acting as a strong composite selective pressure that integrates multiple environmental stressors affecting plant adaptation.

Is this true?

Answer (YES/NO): NO